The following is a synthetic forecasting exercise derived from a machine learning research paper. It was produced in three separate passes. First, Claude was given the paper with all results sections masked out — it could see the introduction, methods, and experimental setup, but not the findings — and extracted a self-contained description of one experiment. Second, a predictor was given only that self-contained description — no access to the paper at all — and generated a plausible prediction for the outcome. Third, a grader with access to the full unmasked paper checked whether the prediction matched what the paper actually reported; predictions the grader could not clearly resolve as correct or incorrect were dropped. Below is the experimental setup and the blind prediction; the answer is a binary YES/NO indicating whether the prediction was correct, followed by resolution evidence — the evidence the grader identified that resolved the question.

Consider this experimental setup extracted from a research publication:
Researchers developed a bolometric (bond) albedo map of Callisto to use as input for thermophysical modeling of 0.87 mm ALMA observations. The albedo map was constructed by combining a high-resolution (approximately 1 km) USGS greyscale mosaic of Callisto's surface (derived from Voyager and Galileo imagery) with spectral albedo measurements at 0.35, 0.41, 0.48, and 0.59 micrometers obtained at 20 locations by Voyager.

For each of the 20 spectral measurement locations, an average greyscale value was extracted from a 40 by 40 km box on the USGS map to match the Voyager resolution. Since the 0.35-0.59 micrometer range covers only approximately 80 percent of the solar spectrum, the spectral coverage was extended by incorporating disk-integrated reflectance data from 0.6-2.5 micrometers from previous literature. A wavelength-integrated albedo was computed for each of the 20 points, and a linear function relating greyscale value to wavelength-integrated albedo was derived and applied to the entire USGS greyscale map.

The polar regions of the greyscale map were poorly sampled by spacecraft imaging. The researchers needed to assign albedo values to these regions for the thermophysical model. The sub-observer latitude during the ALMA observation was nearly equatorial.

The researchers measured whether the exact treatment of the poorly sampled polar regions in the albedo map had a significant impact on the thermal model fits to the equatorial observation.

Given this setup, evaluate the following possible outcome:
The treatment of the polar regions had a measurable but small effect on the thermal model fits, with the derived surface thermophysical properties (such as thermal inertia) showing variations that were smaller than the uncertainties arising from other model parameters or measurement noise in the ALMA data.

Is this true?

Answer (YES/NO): NO